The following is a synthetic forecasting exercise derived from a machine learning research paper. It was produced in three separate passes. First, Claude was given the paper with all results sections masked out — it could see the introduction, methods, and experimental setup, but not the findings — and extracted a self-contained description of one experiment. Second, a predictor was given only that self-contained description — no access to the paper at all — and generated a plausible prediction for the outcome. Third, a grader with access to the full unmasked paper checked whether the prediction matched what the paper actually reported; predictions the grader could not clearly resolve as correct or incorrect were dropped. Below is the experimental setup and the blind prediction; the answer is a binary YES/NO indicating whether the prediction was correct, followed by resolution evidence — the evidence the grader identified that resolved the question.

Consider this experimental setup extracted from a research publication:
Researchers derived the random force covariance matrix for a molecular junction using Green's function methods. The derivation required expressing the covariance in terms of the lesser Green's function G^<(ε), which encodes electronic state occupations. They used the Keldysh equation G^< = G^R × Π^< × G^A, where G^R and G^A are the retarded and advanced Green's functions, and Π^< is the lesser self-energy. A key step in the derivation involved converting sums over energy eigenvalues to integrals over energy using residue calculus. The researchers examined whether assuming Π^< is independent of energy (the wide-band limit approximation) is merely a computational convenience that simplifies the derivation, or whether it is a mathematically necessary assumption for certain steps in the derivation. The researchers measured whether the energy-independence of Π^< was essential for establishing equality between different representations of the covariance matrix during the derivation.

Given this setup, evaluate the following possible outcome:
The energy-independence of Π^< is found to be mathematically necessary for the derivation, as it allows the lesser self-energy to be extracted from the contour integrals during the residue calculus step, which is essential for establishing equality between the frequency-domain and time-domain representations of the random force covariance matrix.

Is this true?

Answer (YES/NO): YES